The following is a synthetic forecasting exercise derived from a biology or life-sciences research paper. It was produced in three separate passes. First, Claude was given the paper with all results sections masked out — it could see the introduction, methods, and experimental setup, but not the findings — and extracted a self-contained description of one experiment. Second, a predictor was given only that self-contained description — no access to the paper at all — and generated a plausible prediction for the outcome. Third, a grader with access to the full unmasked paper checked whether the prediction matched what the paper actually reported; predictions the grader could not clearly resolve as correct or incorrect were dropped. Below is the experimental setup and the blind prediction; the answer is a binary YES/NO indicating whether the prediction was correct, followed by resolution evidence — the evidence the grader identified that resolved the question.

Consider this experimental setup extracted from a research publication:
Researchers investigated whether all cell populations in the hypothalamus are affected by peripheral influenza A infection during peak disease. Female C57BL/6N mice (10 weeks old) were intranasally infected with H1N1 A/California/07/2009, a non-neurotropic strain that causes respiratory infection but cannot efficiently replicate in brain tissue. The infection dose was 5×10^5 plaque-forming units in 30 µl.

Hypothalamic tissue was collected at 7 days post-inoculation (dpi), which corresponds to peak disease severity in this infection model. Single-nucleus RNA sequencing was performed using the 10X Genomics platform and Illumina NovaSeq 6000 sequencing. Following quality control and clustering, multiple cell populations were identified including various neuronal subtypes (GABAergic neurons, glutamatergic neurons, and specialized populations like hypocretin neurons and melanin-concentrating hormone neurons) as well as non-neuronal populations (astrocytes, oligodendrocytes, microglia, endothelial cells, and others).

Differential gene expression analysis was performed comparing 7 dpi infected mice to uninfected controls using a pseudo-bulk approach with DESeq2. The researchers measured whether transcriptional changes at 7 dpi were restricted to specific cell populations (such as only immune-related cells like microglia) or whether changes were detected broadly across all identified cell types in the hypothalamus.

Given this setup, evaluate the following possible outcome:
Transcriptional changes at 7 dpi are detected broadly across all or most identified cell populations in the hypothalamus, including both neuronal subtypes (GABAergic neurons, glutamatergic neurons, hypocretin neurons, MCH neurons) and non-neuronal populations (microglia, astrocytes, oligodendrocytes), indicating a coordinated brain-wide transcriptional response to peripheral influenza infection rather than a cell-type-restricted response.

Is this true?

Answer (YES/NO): YES